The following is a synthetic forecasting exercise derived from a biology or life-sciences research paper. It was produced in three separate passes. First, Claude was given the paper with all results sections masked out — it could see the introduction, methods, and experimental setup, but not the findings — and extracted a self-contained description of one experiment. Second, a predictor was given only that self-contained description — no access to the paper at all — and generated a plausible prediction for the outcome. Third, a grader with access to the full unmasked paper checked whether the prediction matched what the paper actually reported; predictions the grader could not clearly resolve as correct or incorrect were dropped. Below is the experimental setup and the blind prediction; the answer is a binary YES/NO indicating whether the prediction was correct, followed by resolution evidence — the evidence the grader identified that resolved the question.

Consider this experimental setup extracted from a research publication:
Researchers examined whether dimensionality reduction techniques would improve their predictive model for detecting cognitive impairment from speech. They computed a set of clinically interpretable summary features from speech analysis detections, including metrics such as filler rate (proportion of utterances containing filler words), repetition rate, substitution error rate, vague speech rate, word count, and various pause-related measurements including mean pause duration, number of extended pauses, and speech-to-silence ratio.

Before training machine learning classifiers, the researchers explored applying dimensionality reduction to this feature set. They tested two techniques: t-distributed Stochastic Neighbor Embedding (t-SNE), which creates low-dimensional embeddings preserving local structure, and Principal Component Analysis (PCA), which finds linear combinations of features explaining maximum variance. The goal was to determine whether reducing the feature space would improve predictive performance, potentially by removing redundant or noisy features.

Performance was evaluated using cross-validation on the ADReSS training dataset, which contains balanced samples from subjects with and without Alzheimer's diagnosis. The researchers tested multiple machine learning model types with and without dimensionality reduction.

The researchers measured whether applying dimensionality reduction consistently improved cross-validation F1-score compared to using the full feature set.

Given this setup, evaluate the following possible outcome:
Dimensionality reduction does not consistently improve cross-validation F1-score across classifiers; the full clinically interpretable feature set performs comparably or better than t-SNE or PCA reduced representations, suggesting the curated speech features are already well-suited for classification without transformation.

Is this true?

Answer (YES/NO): YES